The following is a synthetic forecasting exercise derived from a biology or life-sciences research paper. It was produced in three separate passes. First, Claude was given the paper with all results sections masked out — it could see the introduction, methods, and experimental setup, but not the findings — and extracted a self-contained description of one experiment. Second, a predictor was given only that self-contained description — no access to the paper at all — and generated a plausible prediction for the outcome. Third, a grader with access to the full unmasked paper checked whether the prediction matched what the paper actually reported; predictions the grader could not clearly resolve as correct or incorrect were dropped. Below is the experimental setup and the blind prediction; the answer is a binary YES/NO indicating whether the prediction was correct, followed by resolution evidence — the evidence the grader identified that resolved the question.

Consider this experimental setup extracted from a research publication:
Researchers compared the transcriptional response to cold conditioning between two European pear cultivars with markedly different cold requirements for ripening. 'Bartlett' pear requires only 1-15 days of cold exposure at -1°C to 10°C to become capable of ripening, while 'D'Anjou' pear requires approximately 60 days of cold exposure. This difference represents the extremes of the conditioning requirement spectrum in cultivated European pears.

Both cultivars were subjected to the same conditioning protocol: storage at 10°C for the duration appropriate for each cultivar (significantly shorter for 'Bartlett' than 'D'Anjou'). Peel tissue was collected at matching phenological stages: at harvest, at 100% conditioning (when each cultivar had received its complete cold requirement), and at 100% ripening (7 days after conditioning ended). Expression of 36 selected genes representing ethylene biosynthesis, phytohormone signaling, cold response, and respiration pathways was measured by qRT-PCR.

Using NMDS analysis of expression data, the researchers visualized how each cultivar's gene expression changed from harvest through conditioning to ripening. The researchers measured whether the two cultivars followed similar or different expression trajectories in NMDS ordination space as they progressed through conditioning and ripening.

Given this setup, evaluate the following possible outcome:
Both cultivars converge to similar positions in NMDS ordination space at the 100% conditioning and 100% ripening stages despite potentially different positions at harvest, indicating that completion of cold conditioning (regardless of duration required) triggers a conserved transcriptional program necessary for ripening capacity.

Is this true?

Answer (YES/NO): NO